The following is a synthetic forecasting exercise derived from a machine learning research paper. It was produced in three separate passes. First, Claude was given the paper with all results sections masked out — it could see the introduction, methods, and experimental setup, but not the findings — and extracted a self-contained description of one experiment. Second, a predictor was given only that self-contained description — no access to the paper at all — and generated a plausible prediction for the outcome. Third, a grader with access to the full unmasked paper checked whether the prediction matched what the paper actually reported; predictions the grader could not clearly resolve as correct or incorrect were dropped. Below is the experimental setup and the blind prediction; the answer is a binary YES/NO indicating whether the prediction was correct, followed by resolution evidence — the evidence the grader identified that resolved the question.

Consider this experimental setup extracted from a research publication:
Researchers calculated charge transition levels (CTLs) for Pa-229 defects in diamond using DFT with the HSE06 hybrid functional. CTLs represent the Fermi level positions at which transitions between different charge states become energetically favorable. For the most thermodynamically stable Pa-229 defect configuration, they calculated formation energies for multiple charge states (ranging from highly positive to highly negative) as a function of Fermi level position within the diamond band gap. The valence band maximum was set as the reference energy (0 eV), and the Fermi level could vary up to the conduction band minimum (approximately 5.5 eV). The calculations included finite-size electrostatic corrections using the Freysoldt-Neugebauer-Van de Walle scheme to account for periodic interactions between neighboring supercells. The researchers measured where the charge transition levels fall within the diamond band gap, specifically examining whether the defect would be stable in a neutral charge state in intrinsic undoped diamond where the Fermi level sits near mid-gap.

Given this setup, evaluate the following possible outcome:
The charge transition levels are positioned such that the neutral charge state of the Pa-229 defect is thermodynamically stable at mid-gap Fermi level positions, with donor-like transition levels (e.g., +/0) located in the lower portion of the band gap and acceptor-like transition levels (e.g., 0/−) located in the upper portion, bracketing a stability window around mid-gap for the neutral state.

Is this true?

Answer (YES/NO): NO